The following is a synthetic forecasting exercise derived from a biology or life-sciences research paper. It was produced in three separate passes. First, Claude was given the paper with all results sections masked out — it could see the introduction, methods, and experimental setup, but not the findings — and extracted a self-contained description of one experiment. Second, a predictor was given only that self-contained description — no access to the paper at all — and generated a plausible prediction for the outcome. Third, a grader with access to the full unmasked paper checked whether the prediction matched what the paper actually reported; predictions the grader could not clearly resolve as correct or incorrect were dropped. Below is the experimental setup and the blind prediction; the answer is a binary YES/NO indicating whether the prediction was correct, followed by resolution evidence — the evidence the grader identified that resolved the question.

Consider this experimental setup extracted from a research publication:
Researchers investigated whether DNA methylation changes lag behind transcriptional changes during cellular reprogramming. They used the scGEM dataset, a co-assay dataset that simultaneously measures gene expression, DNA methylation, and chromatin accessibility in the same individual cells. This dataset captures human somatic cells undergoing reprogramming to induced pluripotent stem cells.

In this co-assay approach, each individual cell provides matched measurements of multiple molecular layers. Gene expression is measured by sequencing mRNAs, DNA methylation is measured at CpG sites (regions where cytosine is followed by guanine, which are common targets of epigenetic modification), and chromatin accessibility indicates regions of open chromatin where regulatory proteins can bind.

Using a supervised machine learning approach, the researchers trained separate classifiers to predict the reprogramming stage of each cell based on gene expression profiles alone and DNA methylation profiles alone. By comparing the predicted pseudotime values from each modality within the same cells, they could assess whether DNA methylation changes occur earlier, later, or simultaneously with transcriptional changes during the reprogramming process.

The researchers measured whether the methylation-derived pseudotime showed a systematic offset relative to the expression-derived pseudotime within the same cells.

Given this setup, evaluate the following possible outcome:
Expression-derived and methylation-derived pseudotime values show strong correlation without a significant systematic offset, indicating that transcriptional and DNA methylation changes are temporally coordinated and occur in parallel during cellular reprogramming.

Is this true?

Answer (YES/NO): NO